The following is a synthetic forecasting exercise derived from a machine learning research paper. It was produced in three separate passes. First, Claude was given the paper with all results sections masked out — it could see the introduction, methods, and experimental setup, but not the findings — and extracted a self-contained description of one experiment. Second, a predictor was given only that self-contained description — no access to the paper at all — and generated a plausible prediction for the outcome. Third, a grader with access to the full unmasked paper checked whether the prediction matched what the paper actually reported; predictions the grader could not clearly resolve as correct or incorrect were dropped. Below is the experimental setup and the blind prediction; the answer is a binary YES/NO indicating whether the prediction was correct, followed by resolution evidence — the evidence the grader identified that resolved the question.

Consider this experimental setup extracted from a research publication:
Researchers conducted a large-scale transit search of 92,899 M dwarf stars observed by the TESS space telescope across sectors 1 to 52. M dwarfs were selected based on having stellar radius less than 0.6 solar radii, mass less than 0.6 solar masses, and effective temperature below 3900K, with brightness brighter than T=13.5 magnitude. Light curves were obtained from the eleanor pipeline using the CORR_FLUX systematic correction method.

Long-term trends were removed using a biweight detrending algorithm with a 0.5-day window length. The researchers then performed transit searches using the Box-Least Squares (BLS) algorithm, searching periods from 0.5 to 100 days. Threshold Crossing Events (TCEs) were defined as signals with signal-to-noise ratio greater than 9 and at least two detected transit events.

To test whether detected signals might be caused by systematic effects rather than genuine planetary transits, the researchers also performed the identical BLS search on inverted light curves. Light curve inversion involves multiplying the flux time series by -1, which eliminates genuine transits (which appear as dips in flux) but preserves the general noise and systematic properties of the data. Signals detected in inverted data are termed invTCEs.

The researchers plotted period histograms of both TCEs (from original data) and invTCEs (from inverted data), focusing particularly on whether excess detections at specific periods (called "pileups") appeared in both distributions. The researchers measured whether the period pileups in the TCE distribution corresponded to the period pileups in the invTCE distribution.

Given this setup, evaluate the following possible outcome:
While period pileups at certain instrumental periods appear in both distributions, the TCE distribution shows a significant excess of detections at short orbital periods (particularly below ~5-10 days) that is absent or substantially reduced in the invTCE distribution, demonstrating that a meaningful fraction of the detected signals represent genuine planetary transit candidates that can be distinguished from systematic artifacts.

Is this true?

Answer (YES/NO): NO